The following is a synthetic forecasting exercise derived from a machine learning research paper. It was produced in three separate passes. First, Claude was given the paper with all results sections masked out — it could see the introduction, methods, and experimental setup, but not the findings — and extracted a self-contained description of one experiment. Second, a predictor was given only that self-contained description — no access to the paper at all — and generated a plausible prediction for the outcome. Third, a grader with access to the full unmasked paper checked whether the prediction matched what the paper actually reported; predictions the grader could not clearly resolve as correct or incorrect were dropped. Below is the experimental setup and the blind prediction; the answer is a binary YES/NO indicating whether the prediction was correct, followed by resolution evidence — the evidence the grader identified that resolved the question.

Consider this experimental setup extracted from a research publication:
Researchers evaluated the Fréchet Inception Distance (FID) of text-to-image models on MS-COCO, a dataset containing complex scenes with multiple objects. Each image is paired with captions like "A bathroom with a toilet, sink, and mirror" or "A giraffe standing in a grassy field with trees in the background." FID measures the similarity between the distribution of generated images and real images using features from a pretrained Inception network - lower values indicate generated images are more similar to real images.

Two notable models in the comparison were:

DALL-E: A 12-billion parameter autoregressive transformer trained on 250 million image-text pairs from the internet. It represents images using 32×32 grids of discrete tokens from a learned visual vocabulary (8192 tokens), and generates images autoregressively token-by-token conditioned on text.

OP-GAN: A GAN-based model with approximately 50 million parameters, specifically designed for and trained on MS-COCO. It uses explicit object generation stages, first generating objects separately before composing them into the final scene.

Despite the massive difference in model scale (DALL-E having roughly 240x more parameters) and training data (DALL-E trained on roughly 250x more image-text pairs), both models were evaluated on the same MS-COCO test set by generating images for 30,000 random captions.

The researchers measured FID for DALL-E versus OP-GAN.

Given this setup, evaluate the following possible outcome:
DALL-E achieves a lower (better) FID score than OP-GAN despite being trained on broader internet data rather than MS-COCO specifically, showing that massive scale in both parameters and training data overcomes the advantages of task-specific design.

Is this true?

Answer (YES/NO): NO